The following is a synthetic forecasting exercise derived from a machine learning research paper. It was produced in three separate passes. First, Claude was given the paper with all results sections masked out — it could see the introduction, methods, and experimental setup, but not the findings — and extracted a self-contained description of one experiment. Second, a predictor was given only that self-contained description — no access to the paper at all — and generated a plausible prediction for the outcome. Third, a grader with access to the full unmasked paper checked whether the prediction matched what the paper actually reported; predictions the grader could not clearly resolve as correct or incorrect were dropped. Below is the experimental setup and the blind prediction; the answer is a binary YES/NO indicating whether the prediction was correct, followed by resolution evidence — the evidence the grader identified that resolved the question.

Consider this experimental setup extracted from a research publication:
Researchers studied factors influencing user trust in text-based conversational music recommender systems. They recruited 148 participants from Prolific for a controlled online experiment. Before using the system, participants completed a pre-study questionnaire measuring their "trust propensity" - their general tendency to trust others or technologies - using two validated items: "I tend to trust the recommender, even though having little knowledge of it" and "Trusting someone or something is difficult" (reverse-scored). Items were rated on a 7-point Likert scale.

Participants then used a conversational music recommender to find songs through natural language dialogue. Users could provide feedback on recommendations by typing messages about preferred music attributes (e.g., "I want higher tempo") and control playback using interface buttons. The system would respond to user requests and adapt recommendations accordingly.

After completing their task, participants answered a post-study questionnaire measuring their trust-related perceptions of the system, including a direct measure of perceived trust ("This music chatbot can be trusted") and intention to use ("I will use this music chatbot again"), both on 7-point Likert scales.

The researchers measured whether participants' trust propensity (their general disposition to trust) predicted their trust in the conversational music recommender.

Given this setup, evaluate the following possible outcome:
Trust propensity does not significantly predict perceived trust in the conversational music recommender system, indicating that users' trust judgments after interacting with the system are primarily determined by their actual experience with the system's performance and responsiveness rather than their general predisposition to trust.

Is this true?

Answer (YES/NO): YES